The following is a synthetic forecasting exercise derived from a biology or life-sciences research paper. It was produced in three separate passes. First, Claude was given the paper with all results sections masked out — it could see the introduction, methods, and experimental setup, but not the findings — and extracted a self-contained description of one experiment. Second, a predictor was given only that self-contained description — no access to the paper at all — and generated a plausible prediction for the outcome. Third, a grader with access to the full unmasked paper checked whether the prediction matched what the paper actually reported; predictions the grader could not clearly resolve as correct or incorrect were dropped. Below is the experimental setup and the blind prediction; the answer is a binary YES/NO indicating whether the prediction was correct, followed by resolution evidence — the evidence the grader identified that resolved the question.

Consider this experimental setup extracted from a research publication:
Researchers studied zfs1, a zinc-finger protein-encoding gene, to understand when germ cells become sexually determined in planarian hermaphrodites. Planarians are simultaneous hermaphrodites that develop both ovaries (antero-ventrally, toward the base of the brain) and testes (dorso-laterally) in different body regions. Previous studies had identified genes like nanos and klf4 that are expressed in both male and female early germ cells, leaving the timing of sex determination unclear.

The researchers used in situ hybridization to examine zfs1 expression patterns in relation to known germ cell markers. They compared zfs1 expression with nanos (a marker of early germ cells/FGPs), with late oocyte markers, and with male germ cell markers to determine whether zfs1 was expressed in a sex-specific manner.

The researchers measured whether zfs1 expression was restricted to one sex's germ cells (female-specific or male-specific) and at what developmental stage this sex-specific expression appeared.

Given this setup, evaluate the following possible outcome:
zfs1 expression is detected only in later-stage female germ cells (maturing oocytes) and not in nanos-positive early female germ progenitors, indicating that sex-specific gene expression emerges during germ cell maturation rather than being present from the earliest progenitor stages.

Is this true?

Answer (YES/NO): NO